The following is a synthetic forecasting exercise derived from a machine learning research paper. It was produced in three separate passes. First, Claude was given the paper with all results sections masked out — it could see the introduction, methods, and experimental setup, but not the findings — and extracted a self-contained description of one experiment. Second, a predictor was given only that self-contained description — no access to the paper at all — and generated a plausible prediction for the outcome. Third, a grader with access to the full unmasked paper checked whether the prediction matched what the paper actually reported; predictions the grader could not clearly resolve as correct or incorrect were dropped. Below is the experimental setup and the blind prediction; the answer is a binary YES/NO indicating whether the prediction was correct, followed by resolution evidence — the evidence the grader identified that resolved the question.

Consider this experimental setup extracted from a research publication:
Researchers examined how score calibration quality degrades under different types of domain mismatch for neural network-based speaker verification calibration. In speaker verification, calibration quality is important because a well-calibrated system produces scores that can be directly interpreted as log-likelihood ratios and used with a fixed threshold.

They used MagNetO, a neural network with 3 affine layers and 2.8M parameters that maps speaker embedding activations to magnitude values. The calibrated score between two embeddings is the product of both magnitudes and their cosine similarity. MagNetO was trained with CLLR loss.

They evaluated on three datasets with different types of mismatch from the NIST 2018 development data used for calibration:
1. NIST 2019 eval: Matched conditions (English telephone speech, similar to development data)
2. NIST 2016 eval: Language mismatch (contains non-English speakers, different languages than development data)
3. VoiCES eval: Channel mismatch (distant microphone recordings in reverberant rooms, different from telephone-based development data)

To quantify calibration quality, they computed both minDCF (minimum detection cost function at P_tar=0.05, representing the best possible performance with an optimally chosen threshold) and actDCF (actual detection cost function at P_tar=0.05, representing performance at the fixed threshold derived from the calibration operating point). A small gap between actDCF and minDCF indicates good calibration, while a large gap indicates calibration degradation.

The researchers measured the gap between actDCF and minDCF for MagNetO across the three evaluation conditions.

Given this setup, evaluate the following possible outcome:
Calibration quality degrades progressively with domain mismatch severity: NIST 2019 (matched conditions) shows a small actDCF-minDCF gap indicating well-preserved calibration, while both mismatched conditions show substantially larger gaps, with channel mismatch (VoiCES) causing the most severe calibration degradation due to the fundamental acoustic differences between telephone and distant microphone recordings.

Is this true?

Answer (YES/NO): NO